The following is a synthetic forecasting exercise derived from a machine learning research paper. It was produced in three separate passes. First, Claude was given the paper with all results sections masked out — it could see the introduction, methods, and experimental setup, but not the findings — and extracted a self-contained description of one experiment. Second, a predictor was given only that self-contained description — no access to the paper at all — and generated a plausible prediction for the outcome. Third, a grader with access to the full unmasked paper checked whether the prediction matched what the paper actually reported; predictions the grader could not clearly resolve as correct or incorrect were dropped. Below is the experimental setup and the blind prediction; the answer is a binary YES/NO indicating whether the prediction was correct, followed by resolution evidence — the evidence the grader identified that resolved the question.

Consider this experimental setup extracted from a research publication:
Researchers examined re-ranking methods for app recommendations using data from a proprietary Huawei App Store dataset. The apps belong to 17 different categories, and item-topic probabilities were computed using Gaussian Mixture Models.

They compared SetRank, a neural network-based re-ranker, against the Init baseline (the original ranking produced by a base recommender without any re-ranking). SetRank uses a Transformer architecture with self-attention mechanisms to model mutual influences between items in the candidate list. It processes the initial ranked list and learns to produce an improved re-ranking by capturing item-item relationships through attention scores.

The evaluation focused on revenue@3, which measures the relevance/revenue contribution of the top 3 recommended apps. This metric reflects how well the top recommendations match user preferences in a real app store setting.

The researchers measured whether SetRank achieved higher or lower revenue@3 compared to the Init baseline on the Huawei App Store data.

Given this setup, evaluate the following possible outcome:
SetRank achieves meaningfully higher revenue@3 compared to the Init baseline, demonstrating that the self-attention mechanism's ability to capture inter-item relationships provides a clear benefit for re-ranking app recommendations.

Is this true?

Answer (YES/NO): NO